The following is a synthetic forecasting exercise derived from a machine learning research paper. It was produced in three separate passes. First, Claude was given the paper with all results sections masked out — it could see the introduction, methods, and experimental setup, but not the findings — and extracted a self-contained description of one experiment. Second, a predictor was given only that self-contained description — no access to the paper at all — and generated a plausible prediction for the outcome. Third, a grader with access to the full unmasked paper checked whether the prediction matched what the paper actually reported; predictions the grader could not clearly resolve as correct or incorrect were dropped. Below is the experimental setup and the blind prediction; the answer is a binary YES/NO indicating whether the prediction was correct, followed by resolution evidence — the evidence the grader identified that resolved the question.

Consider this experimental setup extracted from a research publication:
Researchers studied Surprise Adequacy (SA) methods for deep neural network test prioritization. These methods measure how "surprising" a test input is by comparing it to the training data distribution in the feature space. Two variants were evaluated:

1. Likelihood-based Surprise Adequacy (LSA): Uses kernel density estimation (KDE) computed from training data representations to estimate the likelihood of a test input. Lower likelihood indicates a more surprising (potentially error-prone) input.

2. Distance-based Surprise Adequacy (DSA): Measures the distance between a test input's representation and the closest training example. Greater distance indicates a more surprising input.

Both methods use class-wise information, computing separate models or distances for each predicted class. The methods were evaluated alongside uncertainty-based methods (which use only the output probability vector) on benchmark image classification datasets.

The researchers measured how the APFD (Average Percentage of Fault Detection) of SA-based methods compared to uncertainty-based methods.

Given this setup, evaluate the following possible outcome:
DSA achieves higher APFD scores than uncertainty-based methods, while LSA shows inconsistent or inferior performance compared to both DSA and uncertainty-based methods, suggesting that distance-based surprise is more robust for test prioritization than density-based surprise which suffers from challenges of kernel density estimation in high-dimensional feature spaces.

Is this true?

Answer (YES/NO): NO